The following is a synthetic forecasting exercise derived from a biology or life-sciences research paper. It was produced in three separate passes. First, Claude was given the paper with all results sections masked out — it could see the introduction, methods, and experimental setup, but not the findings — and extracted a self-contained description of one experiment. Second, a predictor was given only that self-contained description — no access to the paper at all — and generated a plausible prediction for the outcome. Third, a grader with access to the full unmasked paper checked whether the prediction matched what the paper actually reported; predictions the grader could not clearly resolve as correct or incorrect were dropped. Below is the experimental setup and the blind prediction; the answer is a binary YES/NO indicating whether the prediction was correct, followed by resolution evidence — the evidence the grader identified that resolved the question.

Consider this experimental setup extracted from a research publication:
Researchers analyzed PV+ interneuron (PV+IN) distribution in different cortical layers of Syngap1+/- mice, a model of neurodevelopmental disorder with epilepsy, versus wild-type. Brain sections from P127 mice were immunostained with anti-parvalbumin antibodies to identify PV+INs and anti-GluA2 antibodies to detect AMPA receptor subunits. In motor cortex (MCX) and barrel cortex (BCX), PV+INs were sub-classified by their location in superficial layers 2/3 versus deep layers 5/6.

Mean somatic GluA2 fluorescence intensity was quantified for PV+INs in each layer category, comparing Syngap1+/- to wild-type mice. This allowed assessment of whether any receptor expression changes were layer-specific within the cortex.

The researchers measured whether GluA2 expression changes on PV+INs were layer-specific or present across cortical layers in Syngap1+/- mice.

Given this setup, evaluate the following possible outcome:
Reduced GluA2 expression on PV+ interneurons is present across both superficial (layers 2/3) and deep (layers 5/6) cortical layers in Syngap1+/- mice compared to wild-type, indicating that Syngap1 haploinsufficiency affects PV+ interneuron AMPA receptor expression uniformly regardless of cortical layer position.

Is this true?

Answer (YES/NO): NO